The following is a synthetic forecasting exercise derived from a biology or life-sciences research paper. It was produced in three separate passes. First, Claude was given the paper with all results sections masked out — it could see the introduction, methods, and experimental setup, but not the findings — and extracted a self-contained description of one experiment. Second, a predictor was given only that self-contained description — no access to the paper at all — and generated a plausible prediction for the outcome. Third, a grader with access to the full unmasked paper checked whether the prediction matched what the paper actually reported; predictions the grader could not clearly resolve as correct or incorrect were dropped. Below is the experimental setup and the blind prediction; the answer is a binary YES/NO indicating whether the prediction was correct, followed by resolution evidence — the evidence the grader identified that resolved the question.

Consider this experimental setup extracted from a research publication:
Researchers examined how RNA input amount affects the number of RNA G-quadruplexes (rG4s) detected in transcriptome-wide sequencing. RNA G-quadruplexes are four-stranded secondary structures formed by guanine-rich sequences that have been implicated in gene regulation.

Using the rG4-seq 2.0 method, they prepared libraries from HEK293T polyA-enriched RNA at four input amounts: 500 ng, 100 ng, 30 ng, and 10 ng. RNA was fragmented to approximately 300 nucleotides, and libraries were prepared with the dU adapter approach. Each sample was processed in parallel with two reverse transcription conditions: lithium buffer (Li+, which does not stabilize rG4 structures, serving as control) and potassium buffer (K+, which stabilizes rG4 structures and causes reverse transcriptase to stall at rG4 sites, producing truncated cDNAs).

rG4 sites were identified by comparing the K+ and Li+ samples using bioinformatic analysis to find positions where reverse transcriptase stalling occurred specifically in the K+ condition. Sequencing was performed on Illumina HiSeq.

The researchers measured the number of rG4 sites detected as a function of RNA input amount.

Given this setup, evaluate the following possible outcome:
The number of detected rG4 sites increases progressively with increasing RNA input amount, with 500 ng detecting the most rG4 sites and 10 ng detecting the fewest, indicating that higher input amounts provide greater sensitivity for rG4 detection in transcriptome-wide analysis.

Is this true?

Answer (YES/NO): NO